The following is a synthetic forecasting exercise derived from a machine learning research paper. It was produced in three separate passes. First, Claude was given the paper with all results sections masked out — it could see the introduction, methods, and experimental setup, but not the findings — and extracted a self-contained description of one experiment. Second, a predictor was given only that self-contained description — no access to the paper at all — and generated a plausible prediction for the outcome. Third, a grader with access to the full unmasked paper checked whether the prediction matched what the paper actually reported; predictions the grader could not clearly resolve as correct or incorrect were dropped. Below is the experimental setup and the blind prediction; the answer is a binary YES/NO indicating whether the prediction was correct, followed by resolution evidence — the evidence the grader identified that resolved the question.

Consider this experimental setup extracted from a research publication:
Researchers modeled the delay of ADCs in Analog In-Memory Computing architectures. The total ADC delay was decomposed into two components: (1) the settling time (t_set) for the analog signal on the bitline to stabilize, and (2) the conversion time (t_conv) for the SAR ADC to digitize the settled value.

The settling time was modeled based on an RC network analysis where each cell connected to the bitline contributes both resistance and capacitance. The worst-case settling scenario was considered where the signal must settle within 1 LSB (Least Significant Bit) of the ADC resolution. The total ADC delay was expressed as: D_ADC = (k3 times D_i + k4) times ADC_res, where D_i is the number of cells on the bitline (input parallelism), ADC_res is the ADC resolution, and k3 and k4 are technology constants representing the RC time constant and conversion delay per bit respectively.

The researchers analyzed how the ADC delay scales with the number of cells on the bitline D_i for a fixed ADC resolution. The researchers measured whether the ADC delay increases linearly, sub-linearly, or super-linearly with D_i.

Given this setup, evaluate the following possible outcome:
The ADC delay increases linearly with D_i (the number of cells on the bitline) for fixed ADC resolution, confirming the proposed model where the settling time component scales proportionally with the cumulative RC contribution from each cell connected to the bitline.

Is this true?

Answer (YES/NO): YES